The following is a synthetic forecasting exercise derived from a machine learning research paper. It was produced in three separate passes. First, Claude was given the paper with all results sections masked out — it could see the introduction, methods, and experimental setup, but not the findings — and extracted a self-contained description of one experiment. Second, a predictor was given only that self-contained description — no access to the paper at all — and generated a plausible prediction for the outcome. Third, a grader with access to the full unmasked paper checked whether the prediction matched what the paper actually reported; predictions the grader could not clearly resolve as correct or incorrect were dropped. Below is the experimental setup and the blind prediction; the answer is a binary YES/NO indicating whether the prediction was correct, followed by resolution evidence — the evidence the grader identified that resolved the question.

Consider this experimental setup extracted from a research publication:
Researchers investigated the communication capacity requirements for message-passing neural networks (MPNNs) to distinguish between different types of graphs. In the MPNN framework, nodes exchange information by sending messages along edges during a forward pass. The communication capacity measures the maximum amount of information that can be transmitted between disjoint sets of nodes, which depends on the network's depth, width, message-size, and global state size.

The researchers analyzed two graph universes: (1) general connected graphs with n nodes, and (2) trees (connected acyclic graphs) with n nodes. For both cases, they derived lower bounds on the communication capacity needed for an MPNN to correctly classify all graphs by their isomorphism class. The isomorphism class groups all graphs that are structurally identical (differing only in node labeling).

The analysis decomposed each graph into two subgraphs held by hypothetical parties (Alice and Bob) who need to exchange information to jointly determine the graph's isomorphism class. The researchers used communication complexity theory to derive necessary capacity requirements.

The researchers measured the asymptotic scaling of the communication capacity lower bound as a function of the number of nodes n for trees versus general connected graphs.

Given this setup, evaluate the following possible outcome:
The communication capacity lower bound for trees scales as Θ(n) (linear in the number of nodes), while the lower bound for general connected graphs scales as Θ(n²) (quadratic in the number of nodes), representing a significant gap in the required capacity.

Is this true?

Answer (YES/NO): YES